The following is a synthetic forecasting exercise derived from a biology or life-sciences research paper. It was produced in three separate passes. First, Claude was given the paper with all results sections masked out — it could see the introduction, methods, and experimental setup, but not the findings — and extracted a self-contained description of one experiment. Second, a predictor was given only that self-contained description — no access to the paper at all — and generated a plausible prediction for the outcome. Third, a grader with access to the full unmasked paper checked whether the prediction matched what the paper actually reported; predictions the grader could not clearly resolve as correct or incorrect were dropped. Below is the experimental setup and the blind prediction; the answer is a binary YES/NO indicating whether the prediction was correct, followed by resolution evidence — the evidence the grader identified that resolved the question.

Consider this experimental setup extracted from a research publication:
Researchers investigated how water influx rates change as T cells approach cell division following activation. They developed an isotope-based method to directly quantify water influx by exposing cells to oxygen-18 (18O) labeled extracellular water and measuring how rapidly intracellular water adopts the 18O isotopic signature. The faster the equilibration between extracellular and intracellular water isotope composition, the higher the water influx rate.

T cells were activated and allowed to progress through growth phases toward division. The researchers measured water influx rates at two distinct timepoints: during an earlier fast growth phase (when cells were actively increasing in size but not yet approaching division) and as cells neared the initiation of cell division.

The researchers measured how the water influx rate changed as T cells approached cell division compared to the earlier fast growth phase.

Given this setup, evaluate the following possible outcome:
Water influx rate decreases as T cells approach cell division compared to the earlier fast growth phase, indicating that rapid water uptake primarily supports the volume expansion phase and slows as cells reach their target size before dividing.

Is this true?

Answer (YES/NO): NO